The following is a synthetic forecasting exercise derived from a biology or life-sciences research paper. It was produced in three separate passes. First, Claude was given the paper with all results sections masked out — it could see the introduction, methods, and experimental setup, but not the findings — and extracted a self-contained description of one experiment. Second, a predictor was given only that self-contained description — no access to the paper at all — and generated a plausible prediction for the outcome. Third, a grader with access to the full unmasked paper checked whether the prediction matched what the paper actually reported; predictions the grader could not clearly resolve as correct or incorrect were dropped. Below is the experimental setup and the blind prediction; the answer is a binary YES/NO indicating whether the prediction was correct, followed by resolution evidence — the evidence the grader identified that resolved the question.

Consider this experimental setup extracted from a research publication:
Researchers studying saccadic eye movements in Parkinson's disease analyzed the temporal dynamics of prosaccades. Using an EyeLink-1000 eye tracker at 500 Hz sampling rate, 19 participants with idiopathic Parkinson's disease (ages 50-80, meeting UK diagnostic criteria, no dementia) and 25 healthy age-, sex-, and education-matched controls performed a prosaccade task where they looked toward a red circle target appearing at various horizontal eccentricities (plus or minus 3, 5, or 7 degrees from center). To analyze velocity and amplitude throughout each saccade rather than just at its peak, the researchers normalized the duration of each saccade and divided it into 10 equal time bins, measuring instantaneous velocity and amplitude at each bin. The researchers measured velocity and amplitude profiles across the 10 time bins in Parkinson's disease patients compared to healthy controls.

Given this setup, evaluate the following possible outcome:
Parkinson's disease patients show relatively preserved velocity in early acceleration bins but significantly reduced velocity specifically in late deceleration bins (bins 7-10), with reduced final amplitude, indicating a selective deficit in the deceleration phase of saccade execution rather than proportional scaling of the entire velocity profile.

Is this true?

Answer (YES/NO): NO